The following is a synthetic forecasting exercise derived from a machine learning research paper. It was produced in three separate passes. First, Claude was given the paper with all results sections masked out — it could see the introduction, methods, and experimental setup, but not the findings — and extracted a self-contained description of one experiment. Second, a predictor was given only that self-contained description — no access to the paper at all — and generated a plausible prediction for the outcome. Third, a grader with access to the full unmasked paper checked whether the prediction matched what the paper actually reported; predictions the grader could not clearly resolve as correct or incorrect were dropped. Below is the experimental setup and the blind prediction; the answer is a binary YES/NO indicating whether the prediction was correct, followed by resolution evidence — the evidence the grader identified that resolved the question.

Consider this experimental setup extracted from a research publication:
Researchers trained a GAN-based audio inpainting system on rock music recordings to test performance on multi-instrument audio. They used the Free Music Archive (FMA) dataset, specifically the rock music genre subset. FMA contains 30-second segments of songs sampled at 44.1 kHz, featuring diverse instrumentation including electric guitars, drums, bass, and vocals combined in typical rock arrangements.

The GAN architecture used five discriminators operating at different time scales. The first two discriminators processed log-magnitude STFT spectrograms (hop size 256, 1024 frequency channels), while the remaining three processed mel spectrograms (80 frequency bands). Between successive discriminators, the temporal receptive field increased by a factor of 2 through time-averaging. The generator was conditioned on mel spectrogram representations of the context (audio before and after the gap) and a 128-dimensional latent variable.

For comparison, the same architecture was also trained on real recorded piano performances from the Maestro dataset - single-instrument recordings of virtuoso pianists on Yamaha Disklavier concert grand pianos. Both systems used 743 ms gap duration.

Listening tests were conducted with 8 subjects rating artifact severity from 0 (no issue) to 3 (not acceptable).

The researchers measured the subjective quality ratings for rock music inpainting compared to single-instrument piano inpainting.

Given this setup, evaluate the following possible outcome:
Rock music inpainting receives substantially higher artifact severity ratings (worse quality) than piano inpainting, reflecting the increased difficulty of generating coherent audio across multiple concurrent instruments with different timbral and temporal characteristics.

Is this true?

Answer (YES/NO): NO